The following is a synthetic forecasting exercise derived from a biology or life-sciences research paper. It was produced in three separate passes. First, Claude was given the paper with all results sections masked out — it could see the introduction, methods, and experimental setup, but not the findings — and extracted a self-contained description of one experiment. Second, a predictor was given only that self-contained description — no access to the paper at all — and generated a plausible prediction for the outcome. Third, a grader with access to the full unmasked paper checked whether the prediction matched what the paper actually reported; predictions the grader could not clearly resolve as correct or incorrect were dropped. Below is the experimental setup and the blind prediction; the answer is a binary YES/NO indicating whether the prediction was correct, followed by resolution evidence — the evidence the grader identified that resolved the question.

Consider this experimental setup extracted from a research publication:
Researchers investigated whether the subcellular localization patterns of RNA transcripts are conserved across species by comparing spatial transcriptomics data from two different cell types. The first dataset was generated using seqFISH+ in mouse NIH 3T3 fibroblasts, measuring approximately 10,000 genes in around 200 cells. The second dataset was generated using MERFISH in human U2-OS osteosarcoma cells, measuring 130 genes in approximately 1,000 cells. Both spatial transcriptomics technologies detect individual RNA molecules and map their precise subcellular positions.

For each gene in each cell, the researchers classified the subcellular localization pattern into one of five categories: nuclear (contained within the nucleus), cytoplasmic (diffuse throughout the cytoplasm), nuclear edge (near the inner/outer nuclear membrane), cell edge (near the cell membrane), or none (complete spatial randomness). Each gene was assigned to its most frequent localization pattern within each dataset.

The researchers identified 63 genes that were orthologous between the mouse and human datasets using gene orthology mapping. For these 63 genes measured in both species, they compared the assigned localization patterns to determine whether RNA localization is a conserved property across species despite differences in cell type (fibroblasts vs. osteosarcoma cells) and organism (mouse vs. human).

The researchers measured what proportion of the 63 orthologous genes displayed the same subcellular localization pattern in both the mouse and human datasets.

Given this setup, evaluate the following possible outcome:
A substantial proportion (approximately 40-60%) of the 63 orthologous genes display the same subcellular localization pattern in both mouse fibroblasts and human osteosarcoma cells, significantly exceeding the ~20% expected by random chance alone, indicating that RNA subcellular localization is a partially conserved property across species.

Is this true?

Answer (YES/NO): YES